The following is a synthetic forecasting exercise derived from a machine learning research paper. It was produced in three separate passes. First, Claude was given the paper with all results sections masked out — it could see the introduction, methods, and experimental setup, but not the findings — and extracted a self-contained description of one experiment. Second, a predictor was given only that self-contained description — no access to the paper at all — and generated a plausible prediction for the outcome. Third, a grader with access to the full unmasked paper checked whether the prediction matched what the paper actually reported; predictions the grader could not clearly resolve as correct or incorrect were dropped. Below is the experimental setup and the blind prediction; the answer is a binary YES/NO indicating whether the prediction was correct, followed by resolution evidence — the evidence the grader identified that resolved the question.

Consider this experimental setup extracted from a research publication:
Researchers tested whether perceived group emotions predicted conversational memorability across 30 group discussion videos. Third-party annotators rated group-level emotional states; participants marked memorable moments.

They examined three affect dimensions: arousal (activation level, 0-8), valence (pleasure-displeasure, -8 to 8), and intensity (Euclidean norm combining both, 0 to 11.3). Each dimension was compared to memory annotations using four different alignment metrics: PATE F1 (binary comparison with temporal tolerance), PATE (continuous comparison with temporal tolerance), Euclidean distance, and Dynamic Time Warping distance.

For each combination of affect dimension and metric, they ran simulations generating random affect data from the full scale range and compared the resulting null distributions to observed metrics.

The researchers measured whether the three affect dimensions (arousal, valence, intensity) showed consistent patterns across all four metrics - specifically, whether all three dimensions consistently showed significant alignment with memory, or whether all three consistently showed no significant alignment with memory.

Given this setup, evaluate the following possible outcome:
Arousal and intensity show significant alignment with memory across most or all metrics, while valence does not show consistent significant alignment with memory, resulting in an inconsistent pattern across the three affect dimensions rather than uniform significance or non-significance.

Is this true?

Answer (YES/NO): NO